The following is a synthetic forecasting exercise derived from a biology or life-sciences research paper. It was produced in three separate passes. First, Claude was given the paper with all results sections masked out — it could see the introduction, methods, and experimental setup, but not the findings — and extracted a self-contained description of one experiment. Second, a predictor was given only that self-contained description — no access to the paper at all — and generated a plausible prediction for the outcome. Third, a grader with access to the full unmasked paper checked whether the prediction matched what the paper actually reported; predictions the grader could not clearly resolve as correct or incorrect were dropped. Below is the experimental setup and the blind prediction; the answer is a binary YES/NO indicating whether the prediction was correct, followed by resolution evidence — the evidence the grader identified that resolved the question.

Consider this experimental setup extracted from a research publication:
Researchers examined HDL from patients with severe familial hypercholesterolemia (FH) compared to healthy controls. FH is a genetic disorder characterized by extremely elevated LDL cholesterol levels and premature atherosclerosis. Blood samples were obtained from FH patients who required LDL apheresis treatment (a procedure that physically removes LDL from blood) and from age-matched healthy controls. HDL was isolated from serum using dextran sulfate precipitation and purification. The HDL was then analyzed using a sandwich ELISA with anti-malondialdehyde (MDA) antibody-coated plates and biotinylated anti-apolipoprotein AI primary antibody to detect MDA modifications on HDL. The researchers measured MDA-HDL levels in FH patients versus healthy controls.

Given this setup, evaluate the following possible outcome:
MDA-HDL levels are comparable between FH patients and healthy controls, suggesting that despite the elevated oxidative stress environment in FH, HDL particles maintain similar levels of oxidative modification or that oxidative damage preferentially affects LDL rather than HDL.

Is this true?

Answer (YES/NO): NO